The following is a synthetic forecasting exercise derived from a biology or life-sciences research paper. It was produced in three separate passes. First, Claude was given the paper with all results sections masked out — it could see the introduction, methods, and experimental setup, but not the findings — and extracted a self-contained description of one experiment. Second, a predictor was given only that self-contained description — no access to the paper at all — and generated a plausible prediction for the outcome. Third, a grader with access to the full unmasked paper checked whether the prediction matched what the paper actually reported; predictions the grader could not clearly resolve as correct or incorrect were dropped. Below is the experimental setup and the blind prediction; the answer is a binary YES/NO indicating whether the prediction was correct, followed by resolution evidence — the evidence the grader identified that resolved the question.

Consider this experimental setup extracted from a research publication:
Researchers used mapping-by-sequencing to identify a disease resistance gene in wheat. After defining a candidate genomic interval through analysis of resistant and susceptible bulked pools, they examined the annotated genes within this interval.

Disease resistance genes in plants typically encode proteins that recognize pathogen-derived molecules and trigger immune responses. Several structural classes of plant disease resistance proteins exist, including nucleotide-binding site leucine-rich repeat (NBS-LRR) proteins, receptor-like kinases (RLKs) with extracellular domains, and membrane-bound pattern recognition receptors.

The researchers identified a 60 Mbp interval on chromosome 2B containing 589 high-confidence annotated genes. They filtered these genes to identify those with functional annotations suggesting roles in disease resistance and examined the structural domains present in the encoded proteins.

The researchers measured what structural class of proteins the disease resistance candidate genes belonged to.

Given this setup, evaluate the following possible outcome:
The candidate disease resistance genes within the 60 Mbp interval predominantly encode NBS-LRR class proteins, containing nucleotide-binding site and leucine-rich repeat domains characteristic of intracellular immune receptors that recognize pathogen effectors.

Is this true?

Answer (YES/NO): YES